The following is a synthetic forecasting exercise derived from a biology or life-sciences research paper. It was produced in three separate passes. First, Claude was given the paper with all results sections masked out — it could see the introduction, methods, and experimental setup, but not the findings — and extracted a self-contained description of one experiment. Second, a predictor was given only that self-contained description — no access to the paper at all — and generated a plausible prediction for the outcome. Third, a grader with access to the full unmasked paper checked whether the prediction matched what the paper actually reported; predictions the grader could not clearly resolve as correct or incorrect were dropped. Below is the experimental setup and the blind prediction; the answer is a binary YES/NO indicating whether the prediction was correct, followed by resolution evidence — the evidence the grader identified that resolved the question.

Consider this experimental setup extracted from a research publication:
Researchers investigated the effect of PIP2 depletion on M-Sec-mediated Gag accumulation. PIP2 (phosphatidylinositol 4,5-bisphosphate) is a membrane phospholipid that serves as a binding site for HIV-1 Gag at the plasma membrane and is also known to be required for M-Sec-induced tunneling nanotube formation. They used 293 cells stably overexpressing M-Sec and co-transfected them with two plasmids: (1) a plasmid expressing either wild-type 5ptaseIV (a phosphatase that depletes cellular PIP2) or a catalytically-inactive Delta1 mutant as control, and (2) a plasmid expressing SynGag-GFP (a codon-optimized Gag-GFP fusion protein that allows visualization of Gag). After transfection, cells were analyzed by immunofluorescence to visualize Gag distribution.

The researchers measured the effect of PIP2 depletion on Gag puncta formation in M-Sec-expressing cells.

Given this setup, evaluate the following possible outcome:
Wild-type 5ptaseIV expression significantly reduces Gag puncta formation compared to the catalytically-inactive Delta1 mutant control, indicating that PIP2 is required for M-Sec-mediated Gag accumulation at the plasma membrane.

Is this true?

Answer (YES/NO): YES